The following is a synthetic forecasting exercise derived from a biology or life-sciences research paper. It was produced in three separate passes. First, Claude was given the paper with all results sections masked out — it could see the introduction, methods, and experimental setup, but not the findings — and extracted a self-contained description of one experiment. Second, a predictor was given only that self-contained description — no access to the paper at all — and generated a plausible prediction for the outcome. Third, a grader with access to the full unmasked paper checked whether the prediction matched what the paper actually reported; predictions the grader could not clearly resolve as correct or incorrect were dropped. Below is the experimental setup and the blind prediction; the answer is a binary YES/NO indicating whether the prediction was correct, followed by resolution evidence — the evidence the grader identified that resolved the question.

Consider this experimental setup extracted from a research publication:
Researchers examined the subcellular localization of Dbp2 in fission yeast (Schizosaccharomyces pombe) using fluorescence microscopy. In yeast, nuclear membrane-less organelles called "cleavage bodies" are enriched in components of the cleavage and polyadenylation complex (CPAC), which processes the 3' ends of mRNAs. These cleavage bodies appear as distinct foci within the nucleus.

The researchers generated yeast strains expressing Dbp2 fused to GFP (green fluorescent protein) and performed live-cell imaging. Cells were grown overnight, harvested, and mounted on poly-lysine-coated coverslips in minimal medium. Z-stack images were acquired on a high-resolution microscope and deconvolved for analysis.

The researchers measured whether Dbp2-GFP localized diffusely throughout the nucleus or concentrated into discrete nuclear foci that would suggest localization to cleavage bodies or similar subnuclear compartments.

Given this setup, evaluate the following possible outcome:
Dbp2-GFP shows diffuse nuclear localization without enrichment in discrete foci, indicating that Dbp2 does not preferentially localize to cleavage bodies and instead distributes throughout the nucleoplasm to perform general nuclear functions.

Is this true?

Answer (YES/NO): NO